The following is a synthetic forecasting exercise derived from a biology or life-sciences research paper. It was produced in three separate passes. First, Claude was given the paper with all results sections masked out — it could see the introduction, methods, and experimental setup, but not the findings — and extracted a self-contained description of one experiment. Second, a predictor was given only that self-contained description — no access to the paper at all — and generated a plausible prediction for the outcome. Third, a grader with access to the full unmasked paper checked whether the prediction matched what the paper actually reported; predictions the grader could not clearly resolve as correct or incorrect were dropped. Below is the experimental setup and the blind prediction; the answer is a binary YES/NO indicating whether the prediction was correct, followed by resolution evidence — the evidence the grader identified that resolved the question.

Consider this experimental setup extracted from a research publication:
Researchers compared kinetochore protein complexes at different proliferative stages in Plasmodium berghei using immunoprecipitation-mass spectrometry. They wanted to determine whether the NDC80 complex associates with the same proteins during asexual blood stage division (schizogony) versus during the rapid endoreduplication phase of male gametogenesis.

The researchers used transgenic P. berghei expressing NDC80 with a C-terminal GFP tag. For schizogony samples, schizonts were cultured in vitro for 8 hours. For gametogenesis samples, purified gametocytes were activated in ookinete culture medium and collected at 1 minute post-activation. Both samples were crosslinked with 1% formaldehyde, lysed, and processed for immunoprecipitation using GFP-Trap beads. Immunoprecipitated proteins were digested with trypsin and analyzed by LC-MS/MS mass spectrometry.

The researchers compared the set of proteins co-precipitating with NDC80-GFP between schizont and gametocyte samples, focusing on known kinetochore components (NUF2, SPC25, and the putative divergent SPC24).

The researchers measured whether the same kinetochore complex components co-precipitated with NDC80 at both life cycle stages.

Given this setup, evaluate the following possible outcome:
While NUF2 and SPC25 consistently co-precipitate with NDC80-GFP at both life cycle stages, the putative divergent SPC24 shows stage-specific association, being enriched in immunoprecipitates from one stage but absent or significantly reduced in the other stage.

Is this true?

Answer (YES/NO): NO